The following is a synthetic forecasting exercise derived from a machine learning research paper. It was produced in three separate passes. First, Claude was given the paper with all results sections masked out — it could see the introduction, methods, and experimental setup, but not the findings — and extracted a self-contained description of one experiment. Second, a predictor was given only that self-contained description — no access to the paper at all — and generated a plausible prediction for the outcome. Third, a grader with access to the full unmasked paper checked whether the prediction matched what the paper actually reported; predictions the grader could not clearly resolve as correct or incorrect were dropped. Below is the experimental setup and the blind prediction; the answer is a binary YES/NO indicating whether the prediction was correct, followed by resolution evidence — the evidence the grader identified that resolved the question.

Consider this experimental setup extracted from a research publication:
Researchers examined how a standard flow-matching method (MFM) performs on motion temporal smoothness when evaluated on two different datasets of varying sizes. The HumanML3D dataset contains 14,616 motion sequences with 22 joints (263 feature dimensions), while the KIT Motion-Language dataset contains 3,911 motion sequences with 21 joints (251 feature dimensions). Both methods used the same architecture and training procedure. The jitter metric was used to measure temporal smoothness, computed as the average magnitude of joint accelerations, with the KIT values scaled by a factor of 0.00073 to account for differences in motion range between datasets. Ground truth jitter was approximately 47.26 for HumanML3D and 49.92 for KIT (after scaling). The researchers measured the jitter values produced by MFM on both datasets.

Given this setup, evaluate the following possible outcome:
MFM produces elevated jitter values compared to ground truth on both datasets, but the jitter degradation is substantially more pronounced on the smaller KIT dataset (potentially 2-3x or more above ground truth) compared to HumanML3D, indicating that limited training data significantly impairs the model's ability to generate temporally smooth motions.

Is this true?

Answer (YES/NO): NO